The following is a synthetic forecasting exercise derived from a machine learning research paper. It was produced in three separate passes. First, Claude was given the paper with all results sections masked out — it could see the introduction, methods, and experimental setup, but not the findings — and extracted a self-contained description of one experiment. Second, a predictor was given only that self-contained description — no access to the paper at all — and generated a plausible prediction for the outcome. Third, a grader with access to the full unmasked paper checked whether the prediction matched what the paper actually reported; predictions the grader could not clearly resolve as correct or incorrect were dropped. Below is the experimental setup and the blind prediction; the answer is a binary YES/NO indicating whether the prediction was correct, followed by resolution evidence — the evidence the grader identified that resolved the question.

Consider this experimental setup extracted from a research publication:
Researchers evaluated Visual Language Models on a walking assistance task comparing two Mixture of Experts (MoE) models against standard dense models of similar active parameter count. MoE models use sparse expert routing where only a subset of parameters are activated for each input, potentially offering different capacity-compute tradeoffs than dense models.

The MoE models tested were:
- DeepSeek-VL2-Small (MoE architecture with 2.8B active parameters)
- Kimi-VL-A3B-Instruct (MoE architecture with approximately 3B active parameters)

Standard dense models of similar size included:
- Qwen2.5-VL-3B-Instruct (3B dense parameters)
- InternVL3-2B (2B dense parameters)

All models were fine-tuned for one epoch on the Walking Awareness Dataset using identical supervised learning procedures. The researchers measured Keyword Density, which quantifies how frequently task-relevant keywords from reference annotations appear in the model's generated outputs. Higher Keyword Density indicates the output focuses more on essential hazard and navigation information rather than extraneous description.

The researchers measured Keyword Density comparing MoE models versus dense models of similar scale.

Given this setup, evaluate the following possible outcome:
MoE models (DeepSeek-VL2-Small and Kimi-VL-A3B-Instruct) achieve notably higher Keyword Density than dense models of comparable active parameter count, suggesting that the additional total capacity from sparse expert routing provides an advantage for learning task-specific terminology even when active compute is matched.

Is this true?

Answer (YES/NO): NO